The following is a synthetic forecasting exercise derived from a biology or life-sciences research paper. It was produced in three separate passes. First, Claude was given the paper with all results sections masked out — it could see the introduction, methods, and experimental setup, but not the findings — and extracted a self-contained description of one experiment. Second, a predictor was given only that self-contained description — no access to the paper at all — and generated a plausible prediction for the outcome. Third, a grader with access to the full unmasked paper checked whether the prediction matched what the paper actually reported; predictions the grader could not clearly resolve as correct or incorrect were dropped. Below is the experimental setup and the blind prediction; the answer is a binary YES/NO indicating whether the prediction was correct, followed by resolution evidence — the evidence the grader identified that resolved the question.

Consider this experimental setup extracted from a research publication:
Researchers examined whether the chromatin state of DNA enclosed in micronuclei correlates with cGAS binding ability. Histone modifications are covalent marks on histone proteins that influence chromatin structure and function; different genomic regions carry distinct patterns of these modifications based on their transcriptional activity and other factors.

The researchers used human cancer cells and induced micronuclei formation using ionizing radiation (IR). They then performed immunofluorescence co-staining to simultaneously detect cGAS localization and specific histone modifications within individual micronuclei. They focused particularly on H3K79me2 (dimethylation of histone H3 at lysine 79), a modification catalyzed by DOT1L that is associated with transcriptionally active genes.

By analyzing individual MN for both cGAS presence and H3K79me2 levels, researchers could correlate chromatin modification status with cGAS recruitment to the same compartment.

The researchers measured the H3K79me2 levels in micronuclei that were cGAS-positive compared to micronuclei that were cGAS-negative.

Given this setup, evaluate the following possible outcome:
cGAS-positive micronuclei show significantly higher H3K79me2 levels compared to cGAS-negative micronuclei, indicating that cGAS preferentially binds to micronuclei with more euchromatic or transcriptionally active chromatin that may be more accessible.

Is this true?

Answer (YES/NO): YES